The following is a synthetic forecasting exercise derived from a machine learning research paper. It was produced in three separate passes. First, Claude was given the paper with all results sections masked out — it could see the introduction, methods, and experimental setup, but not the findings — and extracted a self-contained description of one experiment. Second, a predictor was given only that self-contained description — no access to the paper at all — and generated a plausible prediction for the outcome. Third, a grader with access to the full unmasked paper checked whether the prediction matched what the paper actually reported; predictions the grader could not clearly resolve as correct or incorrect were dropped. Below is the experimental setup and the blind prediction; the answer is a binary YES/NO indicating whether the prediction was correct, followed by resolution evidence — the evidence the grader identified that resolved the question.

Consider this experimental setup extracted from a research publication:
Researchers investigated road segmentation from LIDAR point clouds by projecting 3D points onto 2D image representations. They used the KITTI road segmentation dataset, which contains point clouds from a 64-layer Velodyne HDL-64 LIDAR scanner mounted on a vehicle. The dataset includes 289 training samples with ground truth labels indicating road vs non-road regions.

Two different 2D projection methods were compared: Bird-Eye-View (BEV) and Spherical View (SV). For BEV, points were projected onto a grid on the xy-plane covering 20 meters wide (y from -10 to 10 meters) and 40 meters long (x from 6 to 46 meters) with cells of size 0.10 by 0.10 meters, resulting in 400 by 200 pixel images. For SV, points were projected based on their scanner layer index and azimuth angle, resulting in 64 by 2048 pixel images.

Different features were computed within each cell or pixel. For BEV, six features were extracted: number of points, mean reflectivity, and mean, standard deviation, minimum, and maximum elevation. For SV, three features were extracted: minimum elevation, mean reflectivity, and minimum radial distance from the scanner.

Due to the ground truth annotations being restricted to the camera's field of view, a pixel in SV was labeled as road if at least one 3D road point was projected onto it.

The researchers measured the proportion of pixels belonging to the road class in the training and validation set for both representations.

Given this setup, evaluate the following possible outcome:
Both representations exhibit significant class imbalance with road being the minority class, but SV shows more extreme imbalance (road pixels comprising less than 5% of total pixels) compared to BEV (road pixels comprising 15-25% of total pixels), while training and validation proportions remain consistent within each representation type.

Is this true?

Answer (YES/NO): NO